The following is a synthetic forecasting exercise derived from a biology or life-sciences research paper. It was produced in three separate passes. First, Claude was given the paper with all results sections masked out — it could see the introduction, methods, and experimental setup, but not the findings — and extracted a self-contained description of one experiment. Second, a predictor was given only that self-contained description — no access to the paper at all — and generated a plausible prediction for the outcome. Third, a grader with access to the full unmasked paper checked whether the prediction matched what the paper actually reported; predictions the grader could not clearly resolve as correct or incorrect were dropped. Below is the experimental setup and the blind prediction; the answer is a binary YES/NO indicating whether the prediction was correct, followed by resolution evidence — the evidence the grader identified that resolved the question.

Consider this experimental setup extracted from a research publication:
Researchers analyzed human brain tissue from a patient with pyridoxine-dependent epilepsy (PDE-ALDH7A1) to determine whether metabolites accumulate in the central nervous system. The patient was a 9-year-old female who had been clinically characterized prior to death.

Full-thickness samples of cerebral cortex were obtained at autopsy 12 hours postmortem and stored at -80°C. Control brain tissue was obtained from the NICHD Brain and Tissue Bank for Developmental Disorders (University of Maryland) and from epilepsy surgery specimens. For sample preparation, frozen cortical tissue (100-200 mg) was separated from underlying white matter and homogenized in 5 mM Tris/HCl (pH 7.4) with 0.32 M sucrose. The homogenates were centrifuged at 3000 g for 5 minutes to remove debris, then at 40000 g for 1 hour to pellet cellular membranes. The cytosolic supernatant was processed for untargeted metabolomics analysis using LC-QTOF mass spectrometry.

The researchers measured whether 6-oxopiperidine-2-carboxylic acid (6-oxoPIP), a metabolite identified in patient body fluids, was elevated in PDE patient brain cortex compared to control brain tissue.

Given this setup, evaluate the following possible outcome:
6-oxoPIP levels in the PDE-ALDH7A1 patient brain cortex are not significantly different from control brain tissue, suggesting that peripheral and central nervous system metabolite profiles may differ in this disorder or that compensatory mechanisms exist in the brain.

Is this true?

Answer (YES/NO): NO